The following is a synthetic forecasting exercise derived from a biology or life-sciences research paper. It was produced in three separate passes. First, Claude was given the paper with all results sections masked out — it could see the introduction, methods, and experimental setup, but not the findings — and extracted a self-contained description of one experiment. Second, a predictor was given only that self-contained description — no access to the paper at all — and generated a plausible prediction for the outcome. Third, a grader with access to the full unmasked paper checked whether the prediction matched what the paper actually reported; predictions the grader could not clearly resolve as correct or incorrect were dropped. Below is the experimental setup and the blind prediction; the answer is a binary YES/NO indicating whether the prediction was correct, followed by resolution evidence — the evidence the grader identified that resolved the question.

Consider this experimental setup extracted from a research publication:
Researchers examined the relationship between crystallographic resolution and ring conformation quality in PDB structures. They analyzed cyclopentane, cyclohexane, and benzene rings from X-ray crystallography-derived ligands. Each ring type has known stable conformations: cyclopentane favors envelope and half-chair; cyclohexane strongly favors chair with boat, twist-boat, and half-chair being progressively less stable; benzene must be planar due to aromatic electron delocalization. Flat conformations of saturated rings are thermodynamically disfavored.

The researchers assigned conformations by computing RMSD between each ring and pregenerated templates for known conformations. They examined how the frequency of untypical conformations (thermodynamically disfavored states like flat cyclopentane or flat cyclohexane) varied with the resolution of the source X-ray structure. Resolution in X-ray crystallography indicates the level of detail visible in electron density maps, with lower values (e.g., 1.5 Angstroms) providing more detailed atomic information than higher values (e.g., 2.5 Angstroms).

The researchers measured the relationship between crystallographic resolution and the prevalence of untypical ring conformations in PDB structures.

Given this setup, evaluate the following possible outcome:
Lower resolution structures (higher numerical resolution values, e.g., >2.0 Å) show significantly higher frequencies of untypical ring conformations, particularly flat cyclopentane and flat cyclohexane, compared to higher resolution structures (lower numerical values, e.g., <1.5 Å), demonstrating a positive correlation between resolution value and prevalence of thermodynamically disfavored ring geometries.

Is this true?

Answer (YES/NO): YES